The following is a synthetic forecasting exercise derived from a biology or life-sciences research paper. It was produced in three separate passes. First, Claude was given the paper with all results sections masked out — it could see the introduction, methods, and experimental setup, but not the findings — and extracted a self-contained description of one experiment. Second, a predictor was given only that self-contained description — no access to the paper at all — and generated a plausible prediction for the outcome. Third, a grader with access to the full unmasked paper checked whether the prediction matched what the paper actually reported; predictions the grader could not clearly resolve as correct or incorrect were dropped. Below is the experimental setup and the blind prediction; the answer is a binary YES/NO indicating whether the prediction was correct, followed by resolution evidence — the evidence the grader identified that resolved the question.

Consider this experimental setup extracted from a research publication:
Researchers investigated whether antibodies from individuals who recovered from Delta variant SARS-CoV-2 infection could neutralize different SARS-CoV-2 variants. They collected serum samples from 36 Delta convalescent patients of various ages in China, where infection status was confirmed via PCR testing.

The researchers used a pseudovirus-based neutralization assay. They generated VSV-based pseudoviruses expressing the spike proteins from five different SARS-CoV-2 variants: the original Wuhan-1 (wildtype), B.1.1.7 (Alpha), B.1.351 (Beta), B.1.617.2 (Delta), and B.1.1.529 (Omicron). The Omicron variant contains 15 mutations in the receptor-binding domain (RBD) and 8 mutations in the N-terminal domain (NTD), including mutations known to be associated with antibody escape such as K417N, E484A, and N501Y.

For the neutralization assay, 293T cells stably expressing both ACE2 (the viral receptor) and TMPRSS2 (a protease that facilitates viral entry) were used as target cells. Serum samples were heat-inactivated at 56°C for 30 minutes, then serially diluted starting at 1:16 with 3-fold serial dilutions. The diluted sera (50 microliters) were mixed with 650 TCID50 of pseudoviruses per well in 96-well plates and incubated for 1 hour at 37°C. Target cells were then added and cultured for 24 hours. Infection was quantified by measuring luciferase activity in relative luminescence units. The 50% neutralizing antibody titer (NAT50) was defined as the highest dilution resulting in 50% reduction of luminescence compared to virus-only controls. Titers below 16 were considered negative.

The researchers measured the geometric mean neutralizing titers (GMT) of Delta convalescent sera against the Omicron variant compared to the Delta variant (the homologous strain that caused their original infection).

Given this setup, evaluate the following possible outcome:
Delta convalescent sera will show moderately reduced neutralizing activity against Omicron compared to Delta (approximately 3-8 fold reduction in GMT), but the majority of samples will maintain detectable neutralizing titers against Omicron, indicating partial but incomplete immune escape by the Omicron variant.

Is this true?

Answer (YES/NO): NO